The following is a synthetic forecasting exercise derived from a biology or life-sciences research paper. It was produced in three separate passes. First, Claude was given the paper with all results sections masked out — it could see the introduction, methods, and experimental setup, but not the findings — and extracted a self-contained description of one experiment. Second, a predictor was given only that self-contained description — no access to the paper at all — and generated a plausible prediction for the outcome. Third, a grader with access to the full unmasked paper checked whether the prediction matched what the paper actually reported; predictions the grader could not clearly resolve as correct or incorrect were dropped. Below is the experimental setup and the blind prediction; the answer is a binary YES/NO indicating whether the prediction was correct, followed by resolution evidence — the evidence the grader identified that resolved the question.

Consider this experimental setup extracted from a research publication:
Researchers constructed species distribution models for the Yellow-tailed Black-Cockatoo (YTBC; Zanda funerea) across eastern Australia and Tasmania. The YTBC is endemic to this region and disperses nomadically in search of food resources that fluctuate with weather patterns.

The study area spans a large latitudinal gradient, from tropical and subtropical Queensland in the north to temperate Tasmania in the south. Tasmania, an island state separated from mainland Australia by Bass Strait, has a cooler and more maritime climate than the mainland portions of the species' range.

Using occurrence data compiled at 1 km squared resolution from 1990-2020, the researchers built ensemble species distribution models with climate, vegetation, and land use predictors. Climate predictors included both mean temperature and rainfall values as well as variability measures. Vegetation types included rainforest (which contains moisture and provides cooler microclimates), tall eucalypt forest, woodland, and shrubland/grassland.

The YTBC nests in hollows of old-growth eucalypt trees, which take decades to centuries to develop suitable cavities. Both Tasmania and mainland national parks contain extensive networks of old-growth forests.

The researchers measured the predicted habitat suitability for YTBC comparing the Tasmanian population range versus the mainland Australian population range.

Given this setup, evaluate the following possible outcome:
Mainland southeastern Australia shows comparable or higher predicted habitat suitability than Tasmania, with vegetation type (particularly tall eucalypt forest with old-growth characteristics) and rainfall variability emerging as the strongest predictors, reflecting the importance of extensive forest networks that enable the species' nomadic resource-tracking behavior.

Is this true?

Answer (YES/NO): NO